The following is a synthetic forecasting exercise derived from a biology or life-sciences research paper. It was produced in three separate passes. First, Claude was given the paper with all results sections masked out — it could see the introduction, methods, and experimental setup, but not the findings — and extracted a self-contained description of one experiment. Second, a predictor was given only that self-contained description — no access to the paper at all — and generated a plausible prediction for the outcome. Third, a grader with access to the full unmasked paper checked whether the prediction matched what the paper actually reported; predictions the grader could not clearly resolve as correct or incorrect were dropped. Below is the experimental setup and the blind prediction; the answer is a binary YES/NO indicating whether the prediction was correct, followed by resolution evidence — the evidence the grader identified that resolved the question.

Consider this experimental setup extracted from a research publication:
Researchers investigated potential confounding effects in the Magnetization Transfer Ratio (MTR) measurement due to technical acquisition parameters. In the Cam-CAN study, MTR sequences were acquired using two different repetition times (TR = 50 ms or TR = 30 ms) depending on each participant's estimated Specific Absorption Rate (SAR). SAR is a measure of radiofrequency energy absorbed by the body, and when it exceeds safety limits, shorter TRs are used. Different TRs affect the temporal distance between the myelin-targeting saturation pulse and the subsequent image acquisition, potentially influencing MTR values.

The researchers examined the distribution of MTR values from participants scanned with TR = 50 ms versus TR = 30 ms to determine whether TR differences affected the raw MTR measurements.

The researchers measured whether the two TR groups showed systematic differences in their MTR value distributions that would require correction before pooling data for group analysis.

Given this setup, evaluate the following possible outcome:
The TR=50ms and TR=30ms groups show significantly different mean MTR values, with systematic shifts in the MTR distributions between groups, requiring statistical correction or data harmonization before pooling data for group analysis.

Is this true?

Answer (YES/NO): YES